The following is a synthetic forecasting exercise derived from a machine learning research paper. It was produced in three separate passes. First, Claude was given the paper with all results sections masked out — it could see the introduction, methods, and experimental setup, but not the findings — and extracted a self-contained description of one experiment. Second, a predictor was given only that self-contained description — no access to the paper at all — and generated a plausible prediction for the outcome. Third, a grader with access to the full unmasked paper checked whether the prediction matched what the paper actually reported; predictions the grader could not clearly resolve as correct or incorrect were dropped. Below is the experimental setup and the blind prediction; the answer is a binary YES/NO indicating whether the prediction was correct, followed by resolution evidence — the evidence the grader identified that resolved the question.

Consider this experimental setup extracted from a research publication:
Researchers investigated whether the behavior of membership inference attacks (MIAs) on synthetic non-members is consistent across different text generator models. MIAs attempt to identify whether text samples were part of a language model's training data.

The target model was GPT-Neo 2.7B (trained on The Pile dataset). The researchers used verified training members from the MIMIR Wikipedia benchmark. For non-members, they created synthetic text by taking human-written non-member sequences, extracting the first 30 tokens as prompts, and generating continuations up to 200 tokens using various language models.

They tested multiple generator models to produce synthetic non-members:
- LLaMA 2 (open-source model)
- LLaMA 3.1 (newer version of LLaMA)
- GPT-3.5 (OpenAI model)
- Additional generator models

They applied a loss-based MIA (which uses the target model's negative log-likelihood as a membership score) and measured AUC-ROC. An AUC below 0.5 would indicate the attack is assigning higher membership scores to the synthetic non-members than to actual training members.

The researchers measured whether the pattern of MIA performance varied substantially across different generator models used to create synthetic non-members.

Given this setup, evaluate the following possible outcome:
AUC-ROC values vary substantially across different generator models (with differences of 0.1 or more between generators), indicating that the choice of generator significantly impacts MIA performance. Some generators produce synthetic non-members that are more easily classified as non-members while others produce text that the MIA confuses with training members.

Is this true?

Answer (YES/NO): NO